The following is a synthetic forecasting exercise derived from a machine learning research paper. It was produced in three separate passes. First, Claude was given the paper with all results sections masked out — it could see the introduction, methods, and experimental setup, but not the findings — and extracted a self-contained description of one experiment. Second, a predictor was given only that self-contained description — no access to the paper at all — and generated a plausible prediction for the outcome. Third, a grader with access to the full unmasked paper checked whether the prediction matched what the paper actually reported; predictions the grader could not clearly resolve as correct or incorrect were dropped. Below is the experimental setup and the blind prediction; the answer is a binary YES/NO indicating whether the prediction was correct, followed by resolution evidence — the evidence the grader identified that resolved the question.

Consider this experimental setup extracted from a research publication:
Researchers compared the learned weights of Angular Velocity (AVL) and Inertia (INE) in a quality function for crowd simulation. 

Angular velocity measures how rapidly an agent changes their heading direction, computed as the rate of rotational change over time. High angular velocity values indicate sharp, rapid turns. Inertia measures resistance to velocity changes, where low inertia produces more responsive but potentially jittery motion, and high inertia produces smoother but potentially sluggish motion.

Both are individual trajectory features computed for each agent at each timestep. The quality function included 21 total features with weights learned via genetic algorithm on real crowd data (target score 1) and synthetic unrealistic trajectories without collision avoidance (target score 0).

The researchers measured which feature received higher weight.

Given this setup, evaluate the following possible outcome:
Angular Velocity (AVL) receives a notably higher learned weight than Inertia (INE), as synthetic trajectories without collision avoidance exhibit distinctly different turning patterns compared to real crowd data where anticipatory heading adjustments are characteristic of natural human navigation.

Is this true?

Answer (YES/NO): YES